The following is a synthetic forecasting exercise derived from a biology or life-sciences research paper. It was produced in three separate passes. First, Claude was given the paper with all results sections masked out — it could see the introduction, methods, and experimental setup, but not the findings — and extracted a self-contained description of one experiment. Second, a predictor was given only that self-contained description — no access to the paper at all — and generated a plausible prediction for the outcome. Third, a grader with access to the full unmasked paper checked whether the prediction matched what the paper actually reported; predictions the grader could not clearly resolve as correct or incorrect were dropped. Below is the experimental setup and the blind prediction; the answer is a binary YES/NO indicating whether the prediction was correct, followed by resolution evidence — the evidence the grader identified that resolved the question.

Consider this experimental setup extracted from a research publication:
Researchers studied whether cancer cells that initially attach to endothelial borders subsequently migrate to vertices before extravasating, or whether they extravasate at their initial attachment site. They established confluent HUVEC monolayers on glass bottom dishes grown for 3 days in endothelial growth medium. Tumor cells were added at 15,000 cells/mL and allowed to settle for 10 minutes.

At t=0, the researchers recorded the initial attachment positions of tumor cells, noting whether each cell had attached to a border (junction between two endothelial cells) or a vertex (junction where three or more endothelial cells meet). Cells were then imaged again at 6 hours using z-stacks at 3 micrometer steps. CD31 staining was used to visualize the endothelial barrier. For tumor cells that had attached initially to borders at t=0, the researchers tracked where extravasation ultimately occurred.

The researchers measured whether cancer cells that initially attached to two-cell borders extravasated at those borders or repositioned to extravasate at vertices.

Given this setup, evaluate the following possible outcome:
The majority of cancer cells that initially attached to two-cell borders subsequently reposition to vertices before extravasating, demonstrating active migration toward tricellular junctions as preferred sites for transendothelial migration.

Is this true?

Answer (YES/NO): NO